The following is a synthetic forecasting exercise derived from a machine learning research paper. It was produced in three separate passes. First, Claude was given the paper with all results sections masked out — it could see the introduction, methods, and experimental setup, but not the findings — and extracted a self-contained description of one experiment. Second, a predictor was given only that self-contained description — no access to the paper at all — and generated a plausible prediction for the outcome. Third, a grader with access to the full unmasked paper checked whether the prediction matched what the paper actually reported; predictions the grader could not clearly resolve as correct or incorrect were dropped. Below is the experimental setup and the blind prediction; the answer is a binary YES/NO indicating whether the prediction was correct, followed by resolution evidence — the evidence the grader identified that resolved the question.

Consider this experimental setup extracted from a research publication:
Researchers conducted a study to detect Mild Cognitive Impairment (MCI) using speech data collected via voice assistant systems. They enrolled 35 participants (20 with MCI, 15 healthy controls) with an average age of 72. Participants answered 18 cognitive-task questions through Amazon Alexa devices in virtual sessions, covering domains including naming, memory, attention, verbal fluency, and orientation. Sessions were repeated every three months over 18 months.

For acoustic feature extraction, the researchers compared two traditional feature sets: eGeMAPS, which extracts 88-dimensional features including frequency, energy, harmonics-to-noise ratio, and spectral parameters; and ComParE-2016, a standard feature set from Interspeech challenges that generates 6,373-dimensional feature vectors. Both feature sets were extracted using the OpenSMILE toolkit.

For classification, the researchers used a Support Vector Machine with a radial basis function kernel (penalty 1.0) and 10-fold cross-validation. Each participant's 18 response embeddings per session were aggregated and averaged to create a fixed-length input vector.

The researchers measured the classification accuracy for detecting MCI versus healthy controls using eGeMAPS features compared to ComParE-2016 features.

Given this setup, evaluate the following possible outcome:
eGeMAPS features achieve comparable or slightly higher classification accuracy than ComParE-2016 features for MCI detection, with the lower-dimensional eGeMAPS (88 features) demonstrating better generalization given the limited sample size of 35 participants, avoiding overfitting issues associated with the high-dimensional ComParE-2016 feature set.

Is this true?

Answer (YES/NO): NO